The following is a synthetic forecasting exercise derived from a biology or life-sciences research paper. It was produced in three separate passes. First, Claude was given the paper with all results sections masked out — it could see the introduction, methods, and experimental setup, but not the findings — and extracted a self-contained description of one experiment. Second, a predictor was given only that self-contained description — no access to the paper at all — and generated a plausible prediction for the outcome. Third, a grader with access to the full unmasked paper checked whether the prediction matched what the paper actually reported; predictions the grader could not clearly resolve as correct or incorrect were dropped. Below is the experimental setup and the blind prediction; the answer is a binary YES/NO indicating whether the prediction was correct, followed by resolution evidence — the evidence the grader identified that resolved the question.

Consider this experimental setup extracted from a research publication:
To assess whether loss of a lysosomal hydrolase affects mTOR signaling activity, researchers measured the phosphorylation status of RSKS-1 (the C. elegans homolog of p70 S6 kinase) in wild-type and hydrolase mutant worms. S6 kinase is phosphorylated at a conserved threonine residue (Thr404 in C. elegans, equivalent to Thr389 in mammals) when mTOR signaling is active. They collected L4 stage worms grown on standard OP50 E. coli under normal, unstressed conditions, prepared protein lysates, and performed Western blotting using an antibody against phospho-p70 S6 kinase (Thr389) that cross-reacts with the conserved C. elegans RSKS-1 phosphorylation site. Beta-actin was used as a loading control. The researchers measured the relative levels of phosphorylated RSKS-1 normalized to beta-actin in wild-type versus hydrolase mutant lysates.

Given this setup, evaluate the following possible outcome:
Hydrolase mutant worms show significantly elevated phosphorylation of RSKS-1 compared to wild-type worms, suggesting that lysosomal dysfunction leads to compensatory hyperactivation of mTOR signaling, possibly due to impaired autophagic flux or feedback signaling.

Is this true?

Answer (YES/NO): YES